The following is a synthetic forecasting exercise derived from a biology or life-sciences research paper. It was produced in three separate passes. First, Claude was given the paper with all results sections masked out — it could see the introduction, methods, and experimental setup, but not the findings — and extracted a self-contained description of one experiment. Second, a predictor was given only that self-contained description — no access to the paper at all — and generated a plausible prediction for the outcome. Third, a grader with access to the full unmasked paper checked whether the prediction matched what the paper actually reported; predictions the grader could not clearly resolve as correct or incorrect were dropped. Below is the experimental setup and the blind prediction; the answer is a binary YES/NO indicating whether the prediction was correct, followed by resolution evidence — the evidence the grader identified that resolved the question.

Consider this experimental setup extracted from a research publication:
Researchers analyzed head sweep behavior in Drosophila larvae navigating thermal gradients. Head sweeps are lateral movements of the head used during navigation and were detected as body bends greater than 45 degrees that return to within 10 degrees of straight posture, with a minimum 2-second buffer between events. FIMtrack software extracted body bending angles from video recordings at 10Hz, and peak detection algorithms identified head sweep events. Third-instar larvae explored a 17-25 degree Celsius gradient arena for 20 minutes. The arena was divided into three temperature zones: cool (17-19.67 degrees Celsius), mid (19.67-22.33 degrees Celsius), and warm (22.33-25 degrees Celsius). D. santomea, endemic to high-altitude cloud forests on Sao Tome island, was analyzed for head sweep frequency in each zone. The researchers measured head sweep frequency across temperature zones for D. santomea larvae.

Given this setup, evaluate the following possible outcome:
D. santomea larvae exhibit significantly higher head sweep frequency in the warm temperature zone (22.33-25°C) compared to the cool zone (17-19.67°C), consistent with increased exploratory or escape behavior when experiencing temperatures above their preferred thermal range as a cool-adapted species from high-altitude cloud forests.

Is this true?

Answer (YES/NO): NO